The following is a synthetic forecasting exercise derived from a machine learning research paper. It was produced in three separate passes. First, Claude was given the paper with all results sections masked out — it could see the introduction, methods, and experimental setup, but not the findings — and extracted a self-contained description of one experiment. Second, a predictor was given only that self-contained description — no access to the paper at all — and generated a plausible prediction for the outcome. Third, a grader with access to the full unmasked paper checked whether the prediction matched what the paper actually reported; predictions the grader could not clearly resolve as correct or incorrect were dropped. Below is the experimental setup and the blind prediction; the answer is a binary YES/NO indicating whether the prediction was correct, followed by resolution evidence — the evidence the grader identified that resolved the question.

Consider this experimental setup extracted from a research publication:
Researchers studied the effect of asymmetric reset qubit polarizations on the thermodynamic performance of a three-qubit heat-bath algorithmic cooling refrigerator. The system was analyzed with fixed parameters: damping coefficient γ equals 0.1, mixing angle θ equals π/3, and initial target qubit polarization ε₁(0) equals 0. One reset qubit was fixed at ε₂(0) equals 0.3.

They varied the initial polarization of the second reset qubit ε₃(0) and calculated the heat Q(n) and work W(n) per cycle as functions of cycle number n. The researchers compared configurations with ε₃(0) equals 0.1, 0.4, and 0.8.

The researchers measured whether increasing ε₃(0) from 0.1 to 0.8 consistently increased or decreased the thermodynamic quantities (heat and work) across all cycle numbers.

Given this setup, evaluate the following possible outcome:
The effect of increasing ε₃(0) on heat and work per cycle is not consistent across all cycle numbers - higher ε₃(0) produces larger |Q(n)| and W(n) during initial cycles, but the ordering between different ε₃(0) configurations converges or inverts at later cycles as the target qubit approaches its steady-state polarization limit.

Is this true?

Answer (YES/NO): NO